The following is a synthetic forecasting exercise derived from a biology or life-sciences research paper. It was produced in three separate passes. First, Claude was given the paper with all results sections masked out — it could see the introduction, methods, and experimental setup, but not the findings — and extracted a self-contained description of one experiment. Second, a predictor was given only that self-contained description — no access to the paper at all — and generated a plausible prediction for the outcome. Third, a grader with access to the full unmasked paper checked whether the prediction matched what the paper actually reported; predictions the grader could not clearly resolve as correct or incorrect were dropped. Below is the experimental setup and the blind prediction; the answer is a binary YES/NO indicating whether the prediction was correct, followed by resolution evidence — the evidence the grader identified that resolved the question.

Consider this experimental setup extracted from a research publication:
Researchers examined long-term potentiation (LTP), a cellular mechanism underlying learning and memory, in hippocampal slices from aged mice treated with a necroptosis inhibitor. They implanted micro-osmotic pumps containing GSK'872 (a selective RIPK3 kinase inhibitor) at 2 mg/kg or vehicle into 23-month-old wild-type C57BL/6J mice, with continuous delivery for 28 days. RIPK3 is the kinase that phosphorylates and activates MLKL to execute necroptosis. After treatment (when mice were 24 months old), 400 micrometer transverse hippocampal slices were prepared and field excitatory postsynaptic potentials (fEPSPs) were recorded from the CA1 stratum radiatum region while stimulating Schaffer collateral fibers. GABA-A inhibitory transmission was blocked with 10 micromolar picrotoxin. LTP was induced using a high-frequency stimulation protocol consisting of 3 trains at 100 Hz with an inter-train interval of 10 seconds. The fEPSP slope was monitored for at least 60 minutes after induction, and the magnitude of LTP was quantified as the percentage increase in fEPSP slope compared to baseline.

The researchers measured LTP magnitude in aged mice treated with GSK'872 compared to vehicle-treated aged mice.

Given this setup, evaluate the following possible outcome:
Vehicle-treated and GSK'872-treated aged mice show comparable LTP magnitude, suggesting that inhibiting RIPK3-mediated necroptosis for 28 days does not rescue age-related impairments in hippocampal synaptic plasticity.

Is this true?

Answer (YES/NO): NO